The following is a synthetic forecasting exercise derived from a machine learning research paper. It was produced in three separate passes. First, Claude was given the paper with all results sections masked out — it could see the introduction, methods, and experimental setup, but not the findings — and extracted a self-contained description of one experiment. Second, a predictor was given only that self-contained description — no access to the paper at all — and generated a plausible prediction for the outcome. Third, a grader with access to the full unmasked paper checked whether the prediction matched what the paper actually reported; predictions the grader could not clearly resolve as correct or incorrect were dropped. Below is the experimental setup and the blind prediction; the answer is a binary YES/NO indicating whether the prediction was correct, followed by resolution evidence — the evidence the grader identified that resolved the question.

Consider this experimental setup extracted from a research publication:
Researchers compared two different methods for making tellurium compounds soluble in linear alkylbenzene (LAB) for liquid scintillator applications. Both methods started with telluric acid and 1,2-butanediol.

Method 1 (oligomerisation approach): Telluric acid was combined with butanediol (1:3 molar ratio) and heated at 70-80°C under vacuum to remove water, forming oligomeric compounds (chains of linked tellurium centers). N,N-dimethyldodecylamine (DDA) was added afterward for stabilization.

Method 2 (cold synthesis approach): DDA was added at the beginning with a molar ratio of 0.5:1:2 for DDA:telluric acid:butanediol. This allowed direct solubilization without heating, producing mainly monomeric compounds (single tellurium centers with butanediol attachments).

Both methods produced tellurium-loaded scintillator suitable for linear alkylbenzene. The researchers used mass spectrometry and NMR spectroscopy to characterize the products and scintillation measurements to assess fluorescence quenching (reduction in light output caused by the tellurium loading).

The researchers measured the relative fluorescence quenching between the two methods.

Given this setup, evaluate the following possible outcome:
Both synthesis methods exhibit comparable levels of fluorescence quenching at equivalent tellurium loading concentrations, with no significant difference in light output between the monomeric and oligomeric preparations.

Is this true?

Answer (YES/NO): NO